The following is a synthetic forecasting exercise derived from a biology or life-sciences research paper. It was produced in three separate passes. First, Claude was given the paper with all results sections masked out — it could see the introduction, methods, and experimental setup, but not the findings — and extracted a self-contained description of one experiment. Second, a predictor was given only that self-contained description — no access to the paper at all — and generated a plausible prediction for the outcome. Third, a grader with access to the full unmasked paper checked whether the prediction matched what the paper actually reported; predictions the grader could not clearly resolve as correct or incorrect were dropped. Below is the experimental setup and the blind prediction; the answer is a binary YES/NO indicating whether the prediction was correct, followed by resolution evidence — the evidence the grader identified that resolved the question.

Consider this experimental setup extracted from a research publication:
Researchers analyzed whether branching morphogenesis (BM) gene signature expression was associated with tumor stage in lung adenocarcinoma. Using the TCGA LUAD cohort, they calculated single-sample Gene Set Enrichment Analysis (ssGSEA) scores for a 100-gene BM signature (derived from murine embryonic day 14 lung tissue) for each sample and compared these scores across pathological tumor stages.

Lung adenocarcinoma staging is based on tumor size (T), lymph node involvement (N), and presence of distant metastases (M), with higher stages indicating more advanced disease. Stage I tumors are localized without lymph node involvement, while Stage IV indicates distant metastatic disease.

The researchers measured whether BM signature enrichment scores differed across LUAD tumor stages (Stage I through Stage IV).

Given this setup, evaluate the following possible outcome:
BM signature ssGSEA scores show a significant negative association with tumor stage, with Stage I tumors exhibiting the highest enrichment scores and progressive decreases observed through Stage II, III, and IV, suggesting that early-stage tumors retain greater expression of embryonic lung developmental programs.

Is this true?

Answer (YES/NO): NO